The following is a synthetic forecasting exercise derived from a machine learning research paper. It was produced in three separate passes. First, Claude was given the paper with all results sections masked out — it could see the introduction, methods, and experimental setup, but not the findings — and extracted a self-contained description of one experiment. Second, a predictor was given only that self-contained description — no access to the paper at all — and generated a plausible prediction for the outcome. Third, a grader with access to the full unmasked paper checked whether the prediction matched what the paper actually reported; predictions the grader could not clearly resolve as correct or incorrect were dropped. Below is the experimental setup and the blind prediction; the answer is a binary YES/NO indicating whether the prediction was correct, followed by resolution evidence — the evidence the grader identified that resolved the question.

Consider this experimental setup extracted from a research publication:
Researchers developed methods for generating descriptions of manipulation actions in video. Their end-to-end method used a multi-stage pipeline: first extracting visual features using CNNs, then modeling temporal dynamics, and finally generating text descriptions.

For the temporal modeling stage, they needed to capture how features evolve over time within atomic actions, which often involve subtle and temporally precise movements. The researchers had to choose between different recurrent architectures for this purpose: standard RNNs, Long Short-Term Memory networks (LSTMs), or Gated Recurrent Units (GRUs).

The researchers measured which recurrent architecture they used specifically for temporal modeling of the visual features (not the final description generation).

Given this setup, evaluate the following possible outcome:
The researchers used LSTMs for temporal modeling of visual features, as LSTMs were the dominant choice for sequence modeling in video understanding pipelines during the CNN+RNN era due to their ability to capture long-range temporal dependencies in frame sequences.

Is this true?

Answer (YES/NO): NO